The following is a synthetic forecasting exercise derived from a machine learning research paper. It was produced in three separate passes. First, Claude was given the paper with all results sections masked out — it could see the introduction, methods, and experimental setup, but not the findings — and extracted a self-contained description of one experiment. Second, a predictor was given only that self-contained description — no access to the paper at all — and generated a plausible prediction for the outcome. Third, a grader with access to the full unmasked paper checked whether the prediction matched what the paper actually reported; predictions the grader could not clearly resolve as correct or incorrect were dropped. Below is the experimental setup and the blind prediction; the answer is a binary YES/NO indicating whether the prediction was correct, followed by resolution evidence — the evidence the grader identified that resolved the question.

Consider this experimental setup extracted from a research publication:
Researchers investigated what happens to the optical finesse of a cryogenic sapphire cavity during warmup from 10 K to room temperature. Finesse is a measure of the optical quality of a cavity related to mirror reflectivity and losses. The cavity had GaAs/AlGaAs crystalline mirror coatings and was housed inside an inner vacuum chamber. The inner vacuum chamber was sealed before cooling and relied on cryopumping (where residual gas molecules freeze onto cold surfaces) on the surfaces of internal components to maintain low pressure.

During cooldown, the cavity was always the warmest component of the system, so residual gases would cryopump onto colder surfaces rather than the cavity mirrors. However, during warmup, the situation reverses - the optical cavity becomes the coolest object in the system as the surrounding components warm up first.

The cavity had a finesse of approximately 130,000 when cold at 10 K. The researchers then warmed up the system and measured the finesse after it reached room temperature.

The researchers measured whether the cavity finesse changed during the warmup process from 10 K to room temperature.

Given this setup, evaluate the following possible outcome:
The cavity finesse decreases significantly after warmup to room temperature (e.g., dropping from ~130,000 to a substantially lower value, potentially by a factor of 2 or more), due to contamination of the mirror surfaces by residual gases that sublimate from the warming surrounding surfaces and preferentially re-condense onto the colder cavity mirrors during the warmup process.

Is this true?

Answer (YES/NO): NO